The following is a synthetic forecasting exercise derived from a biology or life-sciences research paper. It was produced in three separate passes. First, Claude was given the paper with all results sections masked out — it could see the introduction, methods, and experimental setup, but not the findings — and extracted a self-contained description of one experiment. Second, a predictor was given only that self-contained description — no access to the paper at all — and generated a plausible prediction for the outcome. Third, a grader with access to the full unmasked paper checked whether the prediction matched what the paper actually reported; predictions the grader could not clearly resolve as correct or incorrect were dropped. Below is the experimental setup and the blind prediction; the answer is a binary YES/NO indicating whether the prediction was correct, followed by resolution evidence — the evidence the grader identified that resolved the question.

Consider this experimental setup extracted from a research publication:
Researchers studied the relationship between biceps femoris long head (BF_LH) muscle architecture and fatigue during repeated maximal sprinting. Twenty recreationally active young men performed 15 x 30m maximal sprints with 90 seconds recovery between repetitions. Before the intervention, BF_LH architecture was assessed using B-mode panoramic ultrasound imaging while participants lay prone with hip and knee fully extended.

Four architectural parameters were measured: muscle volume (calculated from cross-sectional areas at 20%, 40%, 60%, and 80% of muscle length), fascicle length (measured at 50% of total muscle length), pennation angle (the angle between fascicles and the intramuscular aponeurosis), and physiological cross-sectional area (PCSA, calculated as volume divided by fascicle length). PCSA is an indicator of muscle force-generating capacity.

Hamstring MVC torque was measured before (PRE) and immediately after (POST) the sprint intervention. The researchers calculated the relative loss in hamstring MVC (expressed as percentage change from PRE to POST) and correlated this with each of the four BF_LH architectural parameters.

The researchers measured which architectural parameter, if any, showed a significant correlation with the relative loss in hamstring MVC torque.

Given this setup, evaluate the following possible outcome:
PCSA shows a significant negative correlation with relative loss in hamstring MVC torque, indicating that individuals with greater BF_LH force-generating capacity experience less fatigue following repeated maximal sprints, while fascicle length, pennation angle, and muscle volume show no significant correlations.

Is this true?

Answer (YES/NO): YES